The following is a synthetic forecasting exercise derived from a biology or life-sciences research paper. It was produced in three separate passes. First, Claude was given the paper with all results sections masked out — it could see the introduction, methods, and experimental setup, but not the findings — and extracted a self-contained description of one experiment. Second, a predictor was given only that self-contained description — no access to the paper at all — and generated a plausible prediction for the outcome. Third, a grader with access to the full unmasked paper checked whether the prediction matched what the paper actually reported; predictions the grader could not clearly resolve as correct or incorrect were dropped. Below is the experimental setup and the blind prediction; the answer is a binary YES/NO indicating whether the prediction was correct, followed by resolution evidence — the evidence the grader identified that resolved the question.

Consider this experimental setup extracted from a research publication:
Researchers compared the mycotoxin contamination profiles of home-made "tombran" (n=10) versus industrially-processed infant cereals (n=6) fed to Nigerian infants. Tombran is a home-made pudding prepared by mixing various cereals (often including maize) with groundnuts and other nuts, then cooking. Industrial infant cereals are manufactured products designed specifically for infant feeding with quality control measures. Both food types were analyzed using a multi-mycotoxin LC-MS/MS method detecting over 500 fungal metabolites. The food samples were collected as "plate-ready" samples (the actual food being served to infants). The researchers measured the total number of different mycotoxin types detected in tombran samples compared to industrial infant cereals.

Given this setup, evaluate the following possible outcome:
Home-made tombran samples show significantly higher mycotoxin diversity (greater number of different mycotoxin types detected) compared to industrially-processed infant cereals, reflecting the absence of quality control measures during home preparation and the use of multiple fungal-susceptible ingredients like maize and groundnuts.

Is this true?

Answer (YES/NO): YES